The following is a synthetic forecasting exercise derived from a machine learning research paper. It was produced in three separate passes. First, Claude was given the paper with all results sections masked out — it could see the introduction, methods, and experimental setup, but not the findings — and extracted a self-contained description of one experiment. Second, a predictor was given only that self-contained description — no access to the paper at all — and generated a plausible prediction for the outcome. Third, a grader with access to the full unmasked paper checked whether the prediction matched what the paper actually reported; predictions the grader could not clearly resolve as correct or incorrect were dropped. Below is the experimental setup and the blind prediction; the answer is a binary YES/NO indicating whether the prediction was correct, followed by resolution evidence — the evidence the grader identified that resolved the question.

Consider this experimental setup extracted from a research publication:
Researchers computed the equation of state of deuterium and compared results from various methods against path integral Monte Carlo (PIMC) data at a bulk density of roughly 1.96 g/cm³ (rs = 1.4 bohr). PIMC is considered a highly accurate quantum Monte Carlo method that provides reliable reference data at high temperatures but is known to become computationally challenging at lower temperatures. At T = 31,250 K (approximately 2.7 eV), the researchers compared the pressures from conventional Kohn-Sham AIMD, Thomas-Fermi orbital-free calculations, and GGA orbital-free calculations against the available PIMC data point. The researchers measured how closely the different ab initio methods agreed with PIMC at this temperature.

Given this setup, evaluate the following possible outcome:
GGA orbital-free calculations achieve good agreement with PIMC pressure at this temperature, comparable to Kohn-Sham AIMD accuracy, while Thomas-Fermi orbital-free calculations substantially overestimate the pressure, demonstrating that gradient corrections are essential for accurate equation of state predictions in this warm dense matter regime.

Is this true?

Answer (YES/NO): NO